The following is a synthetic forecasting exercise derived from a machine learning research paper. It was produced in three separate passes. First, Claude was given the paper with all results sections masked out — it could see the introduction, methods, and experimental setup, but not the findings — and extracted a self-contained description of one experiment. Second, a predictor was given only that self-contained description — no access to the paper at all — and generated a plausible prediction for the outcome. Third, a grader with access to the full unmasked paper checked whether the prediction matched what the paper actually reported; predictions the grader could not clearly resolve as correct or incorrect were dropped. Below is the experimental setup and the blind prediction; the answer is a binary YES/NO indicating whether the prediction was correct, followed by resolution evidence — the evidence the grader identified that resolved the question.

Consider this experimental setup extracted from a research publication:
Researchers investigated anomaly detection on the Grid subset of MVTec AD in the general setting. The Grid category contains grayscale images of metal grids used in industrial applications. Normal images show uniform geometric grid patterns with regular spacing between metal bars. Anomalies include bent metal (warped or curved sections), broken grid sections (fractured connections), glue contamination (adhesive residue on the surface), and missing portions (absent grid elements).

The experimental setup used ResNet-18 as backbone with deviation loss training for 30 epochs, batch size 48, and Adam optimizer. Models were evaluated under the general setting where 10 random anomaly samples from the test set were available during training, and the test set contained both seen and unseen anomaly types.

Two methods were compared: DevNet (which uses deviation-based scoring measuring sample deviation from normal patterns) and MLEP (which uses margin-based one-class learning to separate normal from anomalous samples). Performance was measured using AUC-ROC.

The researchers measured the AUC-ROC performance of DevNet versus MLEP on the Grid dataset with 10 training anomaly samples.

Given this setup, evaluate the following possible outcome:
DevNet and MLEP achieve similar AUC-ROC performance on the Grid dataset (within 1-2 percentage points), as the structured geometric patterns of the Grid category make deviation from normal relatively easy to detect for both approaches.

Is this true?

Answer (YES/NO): YES